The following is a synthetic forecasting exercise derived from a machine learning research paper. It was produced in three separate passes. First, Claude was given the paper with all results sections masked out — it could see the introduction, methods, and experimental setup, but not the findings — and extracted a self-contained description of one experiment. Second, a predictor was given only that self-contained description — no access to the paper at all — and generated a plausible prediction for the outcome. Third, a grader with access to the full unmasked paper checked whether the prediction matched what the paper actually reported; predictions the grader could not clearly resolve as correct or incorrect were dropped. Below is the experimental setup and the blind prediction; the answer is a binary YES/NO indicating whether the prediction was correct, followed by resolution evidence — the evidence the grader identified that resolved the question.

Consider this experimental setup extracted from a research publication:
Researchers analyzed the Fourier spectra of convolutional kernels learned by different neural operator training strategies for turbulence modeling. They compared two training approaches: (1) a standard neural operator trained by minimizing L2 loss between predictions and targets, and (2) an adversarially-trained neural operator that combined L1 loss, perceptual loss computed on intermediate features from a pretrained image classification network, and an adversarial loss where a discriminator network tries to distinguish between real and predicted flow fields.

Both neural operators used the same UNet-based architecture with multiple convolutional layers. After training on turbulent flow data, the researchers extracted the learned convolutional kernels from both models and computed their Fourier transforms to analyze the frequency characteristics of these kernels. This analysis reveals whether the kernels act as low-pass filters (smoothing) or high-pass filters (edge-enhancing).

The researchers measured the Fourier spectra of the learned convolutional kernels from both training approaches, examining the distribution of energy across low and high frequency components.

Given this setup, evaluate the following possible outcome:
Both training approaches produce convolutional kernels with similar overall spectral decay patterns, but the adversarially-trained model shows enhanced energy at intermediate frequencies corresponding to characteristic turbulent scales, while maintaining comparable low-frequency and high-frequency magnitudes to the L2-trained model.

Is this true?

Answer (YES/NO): NO